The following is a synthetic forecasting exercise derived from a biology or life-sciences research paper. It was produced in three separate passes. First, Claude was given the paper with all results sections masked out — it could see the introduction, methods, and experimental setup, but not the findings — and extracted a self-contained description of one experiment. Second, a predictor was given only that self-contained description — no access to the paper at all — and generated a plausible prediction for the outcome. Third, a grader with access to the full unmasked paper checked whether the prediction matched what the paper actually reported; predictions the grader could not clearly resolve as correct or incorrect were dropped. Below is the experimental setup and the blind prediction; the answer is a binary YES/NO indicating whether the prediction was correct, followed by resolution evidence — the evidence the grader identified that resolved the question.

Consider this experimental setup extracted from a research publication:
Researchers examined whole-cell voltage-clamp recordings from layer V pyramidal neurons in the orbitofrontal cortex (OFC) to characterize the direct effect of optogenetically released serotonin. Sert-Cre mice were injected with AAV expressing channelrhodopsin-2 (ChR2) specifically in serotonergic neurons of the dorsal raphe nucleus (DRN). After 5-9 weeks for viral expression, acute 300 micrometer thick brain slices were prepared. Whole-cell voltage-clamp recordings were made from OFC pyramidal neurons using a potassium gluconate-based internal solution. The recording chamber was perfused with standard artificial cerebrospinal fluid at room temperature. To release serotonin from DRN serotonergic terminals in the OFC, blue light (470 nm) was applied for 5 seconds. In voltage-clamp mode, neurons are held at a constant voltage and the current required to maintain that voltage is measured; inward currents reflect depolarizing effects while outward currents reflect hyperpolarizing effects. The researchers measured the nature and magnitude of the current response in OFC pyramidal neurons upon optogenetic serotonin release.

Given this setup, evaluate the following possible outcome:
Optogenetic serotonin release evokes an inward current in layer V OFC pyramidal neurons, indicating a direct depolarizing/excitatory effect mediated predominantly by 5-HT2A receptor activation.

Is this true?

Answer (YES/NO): NO